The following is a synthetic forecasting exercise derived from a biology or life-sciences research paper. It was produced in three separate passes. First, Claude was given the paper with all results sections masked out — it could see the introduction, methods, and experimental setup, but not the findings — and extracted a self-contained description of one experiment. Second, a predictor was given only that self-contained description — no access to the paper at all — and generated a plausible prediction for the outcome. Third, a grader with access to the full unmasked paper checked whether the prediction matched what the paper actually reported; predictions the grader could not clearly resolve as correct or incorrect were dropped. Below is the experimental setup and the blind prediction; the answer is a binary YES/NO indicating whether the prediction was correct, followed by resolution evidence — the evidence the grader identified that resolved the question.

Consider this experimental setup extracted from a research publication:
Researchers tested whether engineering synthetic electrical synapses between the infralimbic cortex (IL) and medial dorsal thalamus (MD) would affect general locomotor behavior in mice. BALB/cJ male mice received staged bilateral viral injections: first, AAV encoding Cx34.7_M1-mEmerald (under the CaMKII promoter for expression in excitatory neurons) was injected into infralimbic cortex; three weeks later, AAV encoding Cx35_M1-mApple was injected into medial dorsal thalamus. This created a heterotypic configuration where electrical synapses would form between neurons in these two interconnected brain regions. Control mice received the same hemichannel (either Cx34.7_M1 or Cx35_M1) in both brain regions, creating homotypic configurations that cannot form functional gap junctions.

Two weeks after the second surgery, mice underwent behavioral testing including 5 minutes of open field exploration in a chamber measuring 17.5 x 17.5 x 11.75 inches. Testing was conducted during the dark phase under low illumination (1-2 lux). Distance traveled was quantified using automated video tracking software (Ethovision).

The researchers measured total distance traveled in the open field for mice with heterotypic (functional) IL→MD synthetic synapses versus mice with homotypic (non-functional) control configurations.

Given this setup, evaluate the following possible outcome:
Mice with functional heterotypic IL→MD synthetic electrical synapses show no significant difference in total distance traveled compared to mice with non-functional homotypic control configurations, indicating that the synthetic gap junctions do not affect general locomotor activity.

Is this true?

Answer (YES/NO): YES